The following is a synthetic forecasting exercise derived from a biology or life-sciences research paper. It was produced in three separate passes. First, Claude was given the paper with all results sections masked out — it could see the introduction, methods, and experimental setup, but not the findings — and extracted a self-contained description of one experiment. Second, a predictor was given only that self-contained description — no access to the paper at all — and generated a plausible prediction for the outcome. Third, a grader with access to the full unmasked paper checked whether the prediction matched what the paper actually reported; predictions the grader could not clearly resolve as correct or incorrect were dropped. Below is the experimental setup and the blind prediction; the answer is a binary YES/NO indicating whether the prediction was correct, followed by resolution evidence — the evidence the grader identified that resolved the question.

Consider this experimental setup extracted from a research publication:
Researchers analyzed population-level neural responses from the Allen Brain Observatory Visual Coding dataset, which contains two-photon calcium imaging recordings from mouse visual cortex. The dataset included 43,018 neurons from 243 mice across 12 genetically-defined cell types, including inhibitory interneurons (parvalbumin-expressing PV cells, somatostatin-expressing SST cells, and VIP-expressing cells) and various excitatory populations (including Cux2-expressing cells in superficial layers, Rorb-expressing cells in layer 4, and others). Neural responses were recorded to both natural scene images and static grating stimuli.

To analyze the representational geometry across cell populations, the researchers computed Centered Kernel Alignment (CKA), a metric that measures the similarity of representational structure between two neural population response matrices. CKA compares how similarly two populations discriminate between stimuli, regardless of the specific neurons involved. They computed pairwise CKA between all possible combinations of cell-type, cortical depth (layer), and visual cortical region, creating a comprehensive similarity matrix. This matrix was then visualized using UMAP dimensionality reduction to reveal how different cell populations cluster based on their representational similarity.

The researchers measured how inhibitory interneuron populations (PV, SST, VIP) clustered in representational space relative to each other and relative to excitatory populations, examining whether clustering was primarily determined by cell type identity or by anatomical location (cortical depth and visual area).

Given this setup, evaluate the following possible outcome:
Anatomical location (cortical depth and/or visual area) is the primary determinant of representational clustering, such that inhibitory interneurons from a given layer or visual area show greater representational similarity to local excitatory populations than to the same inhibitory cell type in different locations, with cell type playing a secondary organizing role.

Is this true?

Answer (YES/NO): NO